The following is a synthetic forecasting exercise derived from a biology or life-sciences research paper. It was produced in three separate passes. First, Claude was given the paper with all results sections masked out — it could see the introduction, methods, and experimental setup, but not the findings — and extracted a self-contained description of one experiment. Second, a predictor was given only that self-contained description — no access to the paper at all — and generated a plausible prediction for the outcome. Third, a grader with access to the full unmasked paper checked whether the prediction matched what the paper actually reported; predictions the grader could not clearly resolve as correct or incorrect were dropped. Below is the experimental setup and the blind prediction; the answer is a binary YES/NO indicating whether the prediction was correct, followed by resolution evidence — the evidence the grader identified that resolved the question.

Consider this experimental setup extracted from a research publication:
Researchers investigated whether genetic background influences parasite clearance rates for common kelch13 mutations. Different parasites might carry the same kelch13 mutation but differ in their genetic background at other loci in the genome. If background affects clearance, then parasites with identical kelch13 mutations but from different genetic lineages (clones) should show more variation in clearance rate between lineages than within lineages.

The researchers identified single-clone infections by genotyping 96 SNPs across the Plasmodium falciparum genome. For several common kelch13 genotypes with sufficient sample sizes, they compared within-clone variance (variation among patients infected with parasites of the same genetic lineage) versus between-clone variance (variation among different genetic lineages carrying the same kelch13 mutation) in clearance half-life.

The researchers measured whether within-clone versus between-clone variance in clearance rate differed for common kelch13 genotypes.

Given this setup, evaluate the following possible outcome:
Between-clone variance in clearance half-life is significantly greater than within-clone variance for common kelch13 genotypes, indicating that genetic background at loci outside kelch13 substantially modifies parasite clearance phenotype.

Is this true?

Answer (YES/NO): NO